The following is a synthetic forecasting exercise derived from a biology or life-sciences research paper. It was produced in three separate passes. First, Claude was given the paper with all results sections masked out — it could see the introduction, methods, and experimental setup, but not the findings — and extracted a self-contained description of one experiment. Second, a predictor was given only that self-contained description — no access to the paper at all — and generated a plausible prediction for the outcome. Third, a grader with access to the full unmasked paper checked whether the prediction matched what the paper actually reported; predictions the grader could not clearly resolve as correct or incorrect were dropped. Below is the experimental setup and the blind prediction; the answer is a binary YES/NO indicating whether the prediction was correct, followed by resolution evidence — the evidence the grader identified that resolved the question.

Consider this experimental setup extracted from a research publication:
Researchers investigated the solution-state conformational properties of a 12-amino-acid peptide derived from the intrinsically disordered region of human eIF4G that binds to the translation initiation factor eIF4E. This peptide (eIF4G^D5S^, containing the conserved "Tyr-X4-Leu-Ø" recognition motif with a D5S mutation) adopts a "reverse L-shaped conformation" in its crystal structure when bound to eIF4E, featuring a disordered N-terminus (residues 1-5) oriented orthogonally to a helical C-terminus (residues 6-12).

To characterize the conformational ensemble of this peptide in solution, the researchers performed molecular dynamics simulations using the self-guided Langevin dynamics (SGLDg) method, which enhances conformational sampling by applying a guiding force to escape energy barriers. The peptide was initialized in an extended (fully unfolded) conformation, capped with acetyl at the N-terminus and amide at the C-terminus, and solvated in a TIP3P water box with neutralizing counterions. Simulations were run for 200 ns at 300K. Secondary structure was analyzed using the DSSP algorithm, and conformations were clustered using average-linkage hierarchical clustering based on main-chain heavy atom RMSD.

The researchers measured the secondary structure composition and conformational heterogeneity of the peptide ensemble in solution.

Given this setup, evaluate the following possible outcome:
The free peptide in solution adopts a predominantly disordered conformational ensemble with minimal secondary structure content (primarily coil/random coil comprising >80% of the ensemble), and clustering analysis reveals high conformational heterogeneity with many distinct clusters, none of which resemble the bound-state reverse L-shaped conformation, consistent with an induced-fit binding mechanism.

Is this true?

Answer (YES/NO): NO